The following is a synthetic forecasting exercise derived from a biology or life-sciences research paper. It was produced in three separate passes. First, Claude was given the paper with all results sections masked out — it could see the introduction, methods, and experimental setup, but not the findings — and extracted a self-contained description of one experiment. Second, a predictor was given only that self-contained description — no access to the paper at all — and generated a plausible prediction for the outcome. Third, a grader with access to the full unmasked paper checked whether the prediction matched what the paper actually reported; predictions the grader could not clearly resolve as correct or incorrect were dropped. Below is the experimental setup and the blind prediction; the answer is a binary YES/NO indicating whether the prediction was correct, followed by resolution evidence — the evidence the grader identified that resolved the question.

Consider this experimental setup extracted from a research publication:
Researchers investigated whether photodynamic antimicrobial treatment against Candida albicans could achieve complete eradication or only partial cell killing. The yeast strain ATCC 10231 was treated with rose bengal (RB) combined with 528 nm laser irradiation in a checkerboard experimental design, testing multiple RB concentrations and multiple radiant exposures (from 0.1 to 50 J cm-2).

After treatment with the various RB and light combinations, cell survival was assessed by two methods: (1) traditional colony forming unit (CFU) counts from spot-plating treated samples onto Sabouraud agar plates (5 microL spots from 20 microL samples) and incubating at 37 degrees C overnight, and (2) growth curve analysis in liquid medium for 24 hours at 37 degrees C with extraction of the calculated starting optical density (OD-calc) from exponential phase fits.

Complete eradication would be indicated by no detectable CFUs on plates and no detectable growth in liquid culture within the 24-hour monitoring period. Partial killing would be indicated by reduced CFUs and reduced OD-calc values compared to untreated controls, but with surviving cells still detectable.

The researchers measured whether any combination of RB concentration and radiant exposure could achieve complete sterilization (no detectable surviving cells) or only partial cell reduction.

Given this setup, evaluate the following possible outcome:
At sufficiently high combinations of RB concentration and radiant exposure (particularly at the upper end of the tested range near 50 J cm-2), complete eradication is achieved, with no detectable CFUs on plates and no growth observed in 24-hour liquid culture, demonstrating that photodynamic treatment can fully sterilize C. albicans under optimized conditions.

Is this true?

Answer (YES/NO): NO